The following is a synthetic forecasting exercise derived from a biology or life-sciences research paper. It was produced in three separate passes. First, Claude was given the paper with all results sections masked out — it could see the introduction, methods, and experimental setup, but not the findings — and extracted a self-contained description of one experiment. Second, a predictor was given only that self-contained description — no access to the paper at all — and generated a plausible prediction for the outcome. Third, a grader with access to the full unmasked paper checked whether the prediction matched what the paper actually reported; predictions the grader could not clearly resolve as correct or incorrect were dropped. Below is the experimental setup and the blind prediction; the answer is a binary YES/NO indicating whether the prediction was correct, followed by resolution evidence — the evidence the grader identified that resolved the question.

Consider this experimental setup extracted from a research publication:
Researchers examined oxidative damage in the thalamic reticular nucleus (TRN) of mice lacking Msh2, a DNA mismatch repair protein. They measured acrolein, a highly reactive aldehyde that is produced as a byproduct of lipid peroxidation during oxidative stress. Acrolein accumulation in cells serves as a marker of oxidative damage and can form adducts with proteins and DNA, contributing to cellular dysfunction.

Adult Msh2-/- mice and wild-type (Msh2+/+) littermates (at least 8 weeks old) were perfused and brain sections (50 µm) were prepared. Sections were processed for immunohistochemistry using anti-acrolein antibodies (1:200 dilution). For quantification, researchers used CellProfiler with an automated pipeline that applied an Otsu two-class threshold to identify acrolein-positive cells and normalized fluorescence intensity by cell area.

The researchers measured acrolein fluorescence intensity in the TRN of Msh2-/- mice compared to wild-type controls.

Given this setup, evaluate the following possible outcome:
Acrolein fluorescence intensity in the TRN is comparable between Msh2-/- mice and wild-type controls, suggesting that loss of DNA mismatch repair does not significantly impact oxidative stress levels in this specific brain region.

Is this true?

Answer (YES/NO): NO